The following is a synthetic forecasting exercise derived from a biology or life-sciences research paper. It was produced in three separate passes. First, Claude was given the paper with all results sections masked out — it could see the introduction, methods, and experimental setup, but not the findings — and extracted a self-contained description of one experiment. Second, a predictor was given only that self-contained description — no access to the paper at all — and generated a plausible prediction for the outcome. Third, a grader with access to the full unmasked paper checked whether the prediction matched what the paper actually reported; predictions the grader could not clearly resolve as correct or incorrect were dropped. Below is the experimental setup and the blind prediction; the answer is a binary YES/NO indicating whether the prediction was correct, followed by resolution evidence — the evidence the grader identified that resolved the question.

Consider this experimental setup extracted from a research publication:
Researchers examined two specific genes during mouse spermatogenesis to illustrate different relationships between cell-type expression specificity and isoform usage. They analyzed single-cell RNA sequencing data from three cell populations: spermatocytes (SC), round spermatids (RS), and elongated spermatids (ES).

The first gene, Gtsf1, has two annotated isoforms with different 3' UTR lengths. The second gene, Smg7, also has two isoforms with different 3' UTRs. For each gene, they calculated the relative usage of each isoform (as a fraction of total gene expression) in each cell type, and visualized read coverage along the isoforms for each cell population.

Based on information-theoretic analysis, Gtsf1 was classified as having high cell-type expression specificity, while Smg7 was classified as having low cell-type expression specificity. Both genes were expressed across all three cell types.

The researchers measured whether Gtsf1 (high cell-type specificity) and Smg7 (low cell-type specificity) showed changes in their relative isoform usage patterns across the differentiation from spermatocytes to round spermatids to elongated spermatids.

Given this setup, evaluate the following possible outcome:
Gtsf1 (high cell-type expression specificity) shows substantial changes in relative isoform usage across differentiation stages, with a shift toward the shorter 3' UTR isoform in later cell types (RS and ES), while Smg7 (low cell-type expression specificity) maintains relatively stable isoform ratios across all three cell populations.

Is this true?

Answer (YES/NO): NO